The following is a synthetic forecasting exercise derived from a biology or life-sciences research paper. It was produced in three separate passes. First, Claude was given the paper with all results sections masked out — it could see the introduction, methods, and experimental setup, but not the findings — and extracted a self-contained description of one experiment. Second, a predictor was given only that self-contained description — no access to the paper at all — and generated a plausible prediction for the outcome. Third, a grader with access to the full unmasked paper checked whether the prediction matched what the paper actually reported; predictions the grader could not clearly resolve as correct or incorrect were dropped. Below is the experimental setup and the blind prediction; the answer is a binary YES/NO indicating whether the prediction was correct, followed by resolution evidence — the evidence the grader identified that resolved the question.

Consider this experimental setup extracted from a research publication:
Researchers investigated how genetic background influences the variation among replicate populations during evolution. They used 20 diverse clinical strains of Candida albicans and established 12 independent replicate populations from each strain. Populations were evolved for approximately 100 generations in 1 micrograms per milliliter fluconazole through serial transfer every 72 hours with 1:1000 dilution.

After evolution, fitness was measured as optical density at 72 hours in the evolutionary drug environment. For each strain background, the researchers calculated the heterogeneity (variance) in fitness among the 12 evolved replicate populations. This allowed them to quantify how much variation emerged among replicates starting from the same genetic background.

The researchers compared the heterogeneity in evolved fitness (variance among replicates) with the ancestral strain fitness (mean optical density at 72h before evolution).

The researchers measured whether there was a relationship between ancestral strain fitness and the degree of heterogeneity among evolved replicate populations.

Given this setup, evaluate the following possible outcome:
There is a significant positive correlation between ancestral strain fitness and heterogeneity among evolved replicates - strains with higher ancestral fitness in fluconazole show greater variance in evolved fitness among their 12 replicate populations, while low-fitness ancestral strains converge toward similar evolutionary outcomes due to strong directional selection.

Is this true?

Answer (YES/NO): NO